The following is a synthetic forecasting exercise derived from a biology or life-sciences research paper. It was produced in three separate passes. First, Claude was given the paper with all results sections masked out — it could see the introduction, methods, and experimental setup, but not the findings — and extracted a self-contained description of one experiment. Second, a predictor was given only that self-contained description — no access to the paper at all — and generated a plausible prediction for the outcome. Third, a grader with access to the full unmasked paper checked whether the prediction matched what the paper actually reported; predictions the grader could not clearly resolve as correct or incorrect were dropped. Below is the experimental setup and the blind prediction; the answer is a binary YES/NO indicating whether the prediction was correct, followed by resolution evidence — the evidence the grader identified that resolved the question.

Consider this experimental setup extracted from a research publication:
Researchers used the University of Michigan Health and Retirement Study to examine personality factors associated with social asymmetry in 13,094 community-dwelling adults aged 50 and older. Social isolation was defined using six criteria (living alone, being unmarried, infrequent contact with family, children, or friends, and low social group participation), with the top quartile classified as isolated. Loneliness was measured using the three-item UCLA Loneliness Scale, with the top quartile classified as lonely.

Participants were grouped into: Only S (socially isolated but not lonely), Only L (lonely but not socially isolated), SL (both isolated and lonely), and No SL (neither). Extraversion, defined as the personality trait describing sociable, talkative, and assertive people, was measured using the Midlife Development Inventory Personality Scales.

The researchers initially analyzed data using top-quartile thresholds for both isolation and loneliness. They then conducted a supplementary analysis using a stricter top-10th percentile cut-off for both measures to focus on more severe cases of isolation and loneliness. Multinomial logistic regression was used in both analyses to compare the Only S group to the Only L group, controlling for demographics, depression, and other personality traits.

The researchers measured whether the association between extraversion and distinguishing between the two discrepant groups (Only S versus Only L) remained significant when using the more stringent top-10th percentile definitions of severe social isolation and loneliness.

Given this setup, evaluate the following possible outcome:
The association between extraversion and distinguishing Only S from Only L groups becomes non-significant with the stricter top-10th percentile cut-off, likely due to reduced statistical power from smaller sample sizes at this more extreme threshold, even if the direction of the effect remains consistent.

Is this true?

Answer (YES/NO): YES